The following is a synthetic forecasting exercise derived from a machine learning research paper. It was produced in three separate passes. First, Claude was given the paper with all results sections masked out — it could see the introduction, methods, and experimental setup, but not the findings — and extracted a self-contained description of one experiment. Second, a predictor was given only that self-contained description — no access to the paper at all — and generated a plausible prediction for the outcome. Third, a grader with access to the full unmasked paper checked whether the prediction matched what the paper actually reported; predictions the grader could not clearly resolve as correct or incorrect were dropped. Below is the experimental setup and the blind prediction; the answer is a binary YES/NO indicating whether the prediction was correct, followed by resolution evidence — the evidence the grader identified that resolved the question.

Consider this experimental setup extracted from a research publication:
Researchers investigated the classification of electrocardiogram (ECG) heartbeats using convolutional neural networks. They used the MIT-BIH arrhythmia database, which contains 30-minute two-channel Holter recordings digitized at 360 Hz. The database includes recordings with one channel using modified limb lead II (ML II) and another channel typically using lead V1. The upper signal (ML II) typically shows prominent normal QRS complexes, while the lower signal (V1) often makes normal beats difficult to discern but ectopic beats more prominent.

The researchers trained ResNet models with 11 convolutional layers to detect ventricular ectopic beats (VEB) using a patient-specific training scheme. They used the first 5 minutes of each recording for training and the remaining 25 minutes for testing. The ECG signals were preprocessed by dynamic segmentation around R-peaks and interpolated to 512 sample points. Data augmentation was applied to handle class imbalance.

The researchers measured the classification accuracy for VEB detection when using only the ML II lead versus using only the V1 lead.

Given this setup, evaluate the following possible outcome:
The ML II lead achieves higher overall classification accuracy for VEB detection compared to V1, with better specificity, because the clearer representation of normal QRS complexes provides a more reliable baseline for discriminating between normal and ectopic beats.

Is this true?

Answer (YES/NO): YES